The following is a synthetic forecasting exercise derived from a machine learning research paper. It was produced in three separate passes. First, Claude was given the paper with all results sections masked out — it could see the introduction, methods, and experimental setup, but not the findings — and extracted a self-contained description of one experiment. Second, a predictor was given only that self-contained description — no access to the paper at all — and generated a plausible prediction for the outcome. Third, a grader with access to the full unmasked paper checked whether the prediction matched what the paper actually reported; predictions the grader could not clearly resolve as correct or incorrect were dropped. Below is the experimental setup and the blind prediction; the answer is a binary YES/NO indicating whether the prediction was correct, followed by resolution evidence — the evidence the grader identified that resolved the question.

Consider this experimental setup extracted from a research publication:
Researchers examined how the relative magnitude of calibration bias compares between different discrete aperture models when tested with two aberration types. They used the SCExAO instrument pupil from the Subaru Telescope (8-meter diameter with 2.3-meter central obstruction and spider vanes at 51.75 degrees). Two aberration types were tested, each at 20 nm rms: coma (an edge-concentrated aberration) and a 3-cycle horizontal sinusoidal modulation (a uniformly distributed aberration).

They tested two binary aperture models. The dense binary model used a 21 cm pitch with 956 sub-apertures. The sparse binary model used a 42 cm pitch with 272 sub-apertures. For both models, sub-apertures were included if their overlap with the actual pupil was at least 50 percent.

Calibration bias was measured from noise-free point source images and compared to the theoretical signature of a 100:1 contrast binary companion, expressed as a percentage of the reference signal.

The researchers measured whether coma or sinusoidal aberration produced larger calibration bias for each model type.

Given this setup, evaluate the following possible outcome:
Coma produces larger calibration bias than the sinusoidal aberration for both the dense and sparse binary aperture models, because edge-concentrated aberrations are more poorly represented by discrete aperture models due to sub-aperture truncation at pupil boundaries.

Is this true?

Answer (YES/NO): NO